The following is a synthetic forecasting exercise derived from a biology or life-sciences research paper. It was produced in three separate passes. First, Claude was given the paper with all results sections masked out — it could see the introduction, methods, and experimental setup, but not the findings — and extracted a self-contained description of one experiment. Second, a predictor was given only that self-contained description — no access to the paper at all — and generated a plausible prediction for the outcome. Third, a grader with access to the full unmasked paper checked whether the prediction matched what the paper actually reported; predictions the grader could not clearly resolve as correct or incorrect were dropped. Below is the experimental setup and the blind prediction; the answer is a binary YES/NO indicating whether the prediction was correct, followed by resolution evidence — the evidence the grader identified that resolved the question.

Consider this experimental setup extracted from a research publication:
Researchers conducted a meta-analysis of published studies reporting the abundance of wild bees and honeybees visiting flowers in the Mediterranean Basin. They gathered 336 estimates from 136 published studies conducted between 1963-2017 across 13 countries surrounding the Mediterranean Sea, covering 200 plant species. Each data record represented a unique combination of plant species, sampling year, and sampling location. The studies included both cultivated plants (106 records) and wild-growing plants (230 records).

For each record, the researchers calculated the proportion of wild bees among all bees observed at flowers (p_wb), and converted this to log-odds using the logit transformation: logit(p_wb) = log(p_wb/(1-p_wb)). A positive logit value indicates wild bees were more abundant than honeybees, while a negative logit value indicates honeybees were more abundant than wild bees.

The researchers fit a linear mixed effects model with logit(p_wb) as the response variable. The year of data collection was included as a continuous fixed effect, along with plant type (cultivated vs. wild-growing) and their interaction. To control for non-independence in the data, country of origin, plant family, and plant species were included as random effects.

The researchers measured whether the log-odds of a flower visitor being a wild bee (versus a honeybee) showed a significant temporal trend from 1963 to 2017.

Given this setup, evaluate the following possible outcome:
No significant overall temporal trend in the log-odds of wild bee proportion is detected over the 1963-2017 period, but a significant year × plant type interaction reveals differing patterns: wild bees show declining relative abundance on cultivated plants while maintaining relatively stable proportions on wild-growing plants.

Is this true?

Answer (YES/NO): NO